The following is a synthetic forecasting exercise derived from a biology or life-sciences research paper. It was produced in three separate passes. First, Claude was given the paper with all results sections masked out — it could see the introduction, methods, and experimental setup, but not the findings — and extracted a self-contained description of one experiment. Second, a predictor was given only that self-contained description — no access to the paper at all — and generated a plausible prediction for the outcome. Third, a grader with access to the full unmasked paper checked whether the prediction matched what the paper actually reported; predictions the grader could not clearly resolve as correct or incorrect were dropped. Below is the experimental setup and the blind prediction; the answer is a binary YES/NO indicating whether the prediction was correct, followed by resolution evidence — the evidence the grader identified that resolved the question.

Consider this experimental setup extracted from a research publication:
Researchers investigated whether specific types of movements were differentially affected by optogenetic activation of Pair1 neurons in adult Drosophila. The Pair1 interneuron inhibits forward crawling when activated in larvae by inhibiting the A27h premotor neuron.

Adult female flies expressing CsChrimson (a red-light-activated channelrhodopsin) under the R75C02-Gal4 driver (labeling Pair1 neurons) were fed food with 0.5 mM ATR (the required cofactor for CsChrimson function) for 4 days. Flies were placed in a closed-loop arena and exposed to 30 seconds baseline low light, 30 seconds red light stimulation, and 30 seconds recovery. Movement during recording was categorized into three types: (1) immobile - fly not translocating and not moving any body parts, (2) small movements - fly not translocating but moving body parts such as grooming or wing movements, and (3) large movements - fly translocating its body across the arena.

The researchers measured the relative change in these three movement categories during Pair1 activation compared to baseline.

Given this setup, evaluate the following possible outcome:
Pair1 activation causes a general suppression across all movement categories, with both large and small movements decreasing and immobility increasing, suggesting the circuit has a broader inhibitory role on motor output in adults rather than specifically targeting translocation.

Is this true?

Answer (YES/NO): NO